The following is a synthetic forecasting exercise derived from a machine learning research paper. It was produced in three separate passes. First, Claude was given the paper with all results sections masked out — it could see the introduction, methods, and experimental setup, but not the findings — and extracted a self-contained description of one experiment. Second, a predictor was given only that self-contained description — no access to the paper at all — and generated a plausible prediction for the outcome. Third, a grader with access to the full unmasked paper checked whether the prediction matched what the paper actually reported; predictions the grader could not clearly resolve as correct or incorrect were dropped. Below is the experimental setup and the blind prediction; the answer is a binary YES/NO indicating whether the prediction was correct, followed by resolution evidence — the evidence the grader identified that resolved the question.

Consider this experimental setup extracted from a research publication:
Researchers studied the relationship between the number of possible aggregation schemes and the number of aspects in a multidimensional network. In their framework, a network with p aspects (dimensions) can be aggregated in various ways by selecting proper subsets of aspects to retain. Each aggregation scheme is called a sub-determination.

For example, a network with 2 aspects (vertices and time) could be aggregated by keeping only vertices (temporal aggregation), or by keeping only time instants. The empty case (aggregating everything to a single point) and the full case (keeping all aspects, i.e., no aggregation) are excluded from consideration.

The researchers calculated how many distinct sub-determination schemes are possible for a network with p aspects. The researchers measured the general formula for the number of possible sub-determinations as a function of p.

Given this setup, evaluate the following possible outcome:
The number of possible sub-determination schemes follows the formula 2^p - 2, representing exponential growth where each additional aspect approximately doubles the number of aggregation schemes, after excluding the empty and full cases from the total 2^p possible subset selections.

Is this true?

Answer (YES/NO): YES